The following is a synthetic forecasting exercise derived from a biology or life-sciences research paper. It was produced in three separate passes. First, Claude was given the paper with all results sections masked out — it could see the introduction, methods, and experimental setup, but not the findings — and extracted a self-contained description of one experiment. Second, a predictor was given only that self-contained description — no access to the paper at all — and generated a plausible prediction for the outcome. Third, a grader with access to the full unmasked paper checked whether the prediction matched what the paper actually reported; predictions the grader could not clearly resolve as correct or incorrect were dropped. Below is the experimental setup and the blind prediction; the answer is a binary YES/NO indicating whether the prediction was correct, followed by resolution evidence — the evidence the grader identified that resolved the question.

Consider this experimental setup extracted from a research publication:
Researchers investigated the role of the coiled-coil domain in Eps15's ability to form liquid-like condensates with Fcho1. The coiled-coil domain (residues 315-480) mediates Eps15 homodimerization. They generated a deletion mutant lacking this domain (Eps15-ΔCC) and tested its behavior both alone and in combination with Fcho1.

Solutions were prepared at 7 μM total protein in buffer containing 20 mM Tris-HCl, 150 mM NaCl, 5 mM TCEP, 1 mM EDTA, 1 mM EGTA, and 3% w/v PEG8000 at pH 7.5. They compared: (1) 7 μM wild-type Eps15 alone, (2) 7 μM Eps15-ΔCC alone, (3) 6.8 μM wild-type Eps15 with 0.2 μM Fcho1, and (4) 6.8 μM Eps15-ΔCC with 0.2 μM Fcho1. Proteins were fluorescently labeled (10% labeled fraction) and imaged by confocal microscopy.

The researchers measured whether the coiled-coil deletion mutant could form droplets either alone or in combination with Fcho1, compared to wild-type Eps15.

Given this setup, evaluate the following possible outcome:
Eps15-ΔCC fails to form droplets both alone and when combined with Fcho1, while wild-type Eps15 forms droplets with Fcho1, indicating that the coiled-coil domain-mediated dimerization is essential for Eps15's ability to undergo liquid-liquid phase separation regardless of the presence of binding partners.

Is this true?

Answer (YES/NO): YES